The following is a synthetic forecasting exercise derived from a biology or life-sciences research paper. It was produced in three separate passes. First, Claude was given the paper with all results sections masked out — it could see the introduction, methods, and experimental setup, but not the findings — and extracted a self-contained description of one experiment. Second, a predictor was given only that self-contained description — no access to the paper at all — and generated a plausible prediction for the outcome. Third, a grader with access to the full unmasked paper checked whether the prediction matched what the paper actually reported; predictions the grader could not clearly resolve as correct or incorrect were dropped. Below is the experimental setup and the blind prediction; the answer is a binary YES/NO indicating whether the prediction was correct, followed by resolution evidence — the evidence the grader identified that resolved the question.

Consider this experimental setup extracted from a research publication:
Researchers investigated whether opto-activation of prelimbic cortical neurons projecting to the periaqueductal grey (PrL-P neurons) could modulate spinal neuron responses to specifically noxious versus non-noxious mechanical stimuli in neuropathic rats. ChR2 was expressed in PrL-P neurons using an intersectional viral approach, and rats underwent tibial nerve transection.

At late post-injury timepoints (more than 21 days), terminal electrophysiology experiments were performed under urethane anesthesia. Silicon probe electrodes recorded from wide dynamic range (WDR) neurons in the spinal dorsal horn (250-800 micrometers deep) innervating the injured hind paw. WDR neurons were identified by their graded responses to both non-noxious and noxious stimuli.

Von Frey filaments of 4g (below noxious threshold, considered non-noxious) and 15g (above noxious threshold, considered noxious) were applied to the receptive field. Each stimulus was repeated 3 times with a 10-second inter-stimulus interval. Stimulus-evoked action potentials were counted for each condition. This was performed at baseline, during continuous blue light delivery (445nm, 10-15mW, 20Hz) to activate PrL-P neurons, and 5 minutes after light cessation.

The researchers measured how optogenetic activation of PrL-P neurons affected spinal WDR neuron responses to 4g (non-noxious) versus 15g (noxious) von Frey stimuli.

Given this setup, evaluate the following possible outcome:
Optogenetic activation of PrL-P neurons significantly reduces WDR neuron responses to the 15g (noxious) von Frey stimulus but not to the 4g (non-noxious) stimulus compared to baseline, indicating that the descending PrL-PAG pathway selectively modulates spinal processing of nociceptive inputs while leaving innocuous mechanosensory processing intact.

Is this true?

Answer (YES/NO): NO